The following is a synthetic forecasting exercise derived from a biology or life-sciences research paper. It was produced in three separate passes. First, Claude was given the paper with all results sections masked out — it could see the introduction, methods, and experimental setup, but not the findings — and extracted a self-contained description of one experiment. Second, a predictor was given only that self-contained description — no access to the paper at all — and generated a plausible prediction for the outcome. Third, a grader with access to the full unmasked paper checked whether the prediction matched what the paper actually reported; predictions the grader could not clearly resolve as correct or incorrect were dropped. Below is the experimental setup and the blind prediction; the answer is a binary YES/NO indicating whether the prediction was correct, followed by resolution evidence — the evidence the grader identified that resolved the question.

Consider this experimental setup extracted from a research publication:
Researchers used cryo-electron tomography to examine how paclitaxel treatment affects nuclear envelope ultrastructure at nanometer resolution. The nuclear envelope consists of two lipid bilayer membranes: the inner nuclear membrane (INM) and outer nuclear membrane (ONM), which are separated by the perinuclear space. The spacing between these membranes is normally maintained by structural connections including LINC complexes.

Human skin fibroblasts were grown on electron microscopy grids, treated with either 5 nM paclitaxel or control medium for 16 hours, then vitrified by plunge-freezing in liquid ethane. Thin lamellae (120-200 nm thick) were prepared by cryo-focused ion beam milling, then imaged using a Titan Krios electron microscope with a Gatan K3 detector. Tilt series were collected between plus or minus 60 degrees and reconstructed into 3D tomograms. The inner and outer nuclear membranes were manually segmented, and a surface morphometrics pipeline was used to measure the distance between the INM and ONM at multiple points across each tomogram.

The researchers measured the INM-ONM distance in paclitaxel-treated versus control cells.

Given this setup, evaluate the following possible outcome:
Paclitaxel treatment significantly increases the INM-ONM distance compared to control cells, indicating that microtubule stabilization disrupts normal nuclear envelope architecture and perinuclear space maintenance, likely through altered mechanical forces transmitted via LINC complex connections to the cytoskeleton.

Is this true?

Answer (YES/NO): NO